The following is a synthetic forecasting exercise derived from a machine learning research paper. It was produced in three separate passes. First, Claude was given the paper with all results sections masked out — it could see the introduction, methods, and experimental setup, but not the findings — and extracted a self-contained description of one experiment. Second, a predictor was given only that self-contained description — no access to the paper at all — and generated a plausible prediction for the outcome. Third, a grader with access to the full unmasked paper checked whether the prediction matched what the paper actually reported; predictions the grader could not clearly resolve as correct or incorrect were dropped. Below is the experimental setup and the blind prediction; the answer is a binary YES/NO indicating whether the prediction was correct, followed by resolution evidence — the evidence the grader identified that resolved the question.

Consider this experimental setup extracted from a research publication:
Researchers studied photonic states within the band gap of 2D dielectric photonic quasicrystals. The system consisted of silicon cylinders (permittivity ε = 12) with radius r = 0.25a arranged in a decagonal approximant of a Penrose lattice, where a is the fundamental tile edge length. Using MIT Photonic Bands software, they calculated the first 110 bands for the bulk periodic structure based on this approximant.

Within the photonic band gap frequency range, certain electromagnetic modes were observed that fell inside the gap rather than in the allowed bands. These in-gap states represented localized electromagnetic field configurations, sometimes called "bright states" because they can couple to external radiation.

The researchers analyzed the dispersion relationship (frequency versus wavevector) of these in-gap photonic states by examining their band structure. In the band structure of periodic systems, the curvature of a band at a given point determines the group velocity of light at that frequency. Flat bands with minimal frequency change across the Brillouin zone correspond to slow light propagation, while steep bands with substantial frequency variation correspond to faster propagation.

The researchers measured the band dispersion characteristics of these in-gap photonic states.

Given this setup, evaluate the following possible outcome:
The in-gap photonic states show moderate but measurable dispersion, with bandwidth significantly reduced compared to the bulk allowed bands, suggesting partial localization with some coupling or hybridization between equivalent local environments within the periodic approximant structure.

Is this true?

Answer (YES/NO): NO